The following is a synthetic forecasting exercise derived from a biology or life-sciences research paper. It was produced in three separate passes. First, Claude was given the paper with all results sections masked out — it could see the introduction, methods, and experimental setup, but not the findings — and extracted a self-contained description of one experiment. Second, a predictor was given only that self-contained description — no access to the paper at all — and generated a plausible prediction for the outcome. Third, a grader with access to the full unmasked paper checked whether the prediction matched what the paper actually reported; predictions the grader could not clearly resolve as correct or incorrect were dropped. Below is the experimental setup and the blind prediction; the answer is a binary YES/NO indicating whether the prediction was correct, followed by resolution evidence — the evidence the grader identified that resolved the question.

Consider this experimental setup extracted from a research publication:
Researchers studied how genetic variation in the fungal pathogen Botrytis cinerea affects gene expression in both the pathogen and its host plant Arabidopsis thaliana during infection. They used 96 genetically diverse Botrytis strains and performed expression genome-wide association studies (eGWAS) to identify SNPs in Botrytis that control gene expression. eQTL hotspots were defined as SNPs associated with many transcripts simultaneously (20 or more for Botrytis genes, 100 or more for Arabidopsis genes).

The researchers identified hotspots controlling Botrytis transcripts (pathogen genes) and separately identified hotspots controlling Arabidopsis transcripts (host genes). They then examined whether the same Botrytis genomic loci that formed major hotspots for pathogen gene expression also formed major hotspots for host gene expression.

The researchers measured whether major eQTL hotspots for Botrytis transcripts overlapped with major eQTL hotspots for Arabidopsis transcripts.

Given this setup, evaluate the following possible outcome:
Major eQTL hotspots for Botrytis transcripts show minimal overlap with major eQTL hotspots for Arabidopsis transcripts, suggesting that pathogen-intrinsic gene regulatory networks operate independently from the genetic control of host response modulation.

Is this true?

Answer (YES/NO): YES